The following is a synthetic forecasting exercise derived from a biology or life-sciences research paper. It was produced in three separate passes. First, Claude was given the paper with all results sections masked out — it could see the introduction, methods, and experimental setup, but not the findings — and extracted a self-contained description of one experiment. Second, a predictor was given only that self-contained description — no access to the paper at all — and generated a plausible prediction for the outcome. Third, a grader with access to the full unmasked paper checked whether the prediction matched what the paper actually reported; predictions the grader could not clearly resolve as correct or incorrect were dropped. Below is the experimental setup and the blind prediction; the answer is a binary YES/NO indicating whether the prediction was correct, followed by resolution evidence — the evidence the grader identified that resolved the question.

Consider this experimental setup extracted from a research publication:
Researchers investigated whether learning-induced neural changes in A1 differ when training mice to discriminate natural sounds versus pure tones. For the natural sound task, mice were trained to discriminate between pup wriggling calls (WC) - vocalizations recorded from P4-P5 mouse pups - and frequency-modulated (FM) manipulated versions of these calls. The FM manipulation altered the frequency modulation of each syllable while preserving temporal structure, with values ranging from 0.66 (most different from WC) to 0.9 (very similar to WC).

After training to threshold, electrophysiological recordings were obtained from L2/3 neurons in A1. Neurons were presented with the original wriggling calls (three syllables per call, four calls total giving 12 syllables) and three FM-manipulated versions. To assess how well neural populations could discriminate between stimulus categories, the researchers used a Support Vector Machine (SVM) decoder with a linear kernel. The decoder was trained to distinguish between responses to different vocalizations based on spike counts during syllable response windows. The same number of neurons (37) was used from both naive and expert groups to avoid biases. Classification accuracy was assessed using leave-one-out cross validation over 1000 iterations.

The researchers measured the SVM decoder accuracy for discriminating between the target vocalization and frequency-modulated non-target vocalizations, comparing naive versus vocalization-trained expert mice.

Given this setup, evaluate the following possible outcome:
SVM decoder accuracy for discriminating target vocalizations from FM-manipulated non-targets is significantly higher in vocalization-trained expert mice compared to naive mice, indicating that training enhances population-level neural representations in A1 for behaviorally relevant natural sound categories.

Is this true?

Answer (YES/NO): YES